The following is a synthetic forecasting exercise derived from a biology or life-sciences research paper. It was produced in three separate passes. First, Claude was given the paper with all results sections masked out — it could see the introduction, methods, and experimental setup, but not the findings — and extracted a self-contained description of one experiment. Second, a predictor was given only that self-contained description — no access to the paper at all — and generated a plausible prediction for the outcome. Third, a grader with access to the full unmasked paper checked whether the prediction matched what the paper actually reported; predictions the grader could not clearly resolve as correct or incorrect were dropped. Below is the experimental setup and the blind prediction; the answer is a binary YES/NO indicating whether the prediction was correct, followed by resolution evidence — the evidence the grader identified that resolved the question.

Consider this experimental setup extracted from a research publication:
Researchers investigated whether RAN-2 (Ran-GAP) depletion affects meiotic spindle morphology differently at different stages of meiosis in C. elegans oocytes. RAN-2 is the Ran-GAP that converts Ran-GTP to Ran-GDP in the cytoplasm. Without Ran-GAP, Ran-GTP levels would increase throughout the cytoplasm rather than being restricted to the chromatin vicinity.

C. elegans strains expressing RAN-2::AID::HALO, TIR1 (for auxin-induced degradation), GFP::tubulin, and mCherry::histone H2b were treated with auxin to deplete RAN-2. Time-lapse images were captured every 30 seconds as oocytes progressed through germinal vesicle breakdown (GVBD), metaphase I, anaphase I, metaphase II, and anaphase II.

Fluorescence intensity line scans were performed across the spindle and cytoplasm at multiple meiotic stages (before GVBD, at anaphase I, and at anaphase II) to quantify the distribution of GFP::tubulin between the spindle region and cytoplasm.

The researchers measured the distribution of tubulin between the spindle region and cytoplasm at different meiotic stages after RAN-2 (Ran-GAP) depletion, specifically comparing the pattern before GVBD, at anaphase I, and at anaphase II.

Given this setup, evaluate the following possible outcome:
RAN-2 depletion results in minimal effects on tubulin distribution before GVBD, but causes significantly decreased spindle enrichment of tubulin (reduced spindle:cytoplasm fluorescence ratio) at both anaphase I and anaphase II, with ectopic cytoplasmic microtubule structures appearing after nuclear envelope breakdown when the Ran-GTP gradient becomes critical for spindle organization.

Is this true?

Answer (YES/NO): NO